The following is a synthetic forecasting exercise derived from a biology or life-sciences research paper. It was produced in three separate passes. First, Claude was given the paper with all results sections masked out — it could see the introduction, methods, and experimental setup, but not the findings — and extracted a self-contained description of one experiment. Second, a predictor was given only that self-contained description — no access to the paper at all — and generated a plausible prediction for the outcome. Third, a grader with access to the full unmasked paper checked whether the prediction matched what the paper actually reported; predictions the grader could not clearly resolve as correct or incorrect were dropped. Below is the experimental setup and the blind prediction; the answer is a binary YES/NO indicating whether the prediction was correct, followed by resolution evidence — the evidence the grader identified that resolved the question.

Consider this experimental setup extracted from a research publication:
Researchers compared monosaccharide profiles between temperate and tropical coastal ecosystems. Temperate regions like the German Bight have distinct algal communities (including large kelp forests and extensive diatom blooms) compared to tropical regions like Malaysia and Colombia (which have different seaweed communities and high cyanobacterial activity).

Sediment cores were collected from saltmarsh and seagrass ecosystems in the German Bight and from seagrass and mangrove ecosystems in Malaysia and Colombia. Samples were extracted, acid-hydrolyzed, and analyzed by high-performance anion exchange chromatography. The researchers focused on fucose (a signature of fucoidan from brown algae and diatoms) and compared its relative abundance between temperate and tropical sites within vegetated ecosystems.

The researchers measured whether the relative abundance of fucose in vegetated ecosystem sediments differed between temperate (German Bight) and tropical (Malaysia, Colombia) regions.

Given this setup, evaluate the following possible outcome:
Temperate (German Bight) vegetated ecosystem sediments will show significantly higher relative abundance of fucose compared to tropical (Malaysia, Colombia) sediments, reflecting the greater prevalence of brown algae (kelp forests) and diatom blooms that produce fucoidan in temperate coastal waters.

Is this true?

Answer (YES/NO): NO